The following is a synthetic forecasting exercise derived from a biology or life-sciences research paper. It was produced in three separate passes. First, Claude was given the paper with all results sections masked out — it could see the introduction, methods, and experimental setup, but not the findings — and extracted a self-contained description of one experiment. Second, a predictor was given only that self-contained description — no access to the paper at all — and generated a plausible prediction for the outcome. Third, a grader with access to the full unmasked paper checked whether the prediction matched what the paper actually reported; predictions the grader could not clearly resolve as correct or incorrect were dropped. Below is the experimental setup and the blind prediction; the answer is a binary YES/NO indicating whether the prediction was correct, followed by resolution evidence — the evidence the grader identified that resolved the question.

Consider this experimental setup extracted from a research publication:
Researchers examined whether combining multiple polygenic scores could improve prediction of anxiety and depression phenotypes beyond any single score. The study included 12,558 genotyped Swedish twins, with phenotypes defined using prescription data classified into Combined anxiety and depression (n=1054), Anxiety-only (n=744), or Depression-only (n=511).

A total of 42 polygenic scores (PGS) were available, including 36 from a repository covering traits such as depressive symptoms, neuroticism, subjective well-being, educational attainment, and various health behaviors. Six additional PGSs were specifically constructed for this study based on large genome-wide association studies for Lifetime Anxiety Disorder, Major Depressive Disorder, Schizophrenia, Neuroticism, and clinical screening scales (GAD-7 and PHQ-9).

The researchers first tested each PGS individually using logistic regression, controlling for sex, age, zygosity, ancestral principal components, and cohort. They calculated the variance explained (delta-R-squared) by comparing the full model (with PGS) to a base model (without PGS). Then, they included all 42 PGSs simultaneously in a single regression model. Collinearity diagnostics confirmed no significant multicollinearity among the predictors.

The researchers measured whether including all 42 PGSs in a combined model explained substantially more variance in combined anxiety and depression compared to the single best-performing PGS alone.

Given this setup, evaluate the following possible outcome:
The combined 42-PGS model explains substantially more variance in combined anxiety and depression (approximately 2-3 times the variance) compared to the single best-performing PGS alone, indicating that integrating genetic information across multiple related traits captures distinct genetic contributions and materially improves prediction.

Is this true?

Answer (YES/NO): NO